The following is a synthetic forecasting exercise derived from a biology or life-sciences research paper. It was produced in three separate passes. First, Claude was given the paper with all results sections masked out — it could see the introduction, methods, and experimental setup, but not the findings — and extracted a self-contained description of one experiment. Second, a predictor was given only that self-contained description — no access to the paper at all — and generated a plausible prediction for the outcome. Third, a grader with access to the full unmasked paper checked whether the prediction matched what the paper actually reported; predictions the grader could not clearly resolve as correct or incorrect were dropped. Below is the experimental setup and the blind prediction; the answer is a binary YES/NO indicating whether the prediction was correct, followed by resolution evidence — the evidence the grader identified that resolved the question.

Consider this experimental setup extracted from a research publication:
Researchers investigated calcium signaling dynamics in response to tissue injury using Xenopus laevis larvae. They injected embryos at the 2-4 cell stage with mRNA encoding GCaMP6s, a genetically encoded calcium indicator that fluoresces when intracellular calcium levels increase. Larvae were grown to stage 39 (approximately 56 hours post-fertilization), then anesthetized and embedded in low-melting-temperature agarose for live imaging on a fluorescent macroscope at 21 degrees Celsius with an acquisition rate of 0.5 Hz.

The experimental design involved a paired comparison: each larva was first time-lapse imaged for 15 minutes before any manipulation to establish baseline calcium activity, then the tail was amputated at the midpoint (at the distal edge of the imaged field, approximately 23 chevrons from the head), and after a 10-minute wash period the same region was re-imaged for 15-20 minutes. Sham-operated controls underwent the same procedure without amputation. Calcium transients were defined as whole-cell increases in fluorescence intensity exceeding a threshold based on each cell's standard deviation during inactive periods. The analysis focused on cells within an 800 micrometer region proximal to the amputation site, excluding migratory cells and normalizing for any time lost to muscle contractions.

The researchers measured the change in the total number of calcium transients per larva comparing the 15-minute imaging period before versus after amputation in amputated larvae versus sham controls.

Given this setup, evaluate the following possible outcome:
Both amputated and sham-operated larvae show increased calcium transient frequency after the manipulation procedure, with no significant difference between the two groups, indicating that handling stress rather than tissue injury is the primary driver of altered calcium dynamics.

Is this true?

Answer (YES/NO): NO